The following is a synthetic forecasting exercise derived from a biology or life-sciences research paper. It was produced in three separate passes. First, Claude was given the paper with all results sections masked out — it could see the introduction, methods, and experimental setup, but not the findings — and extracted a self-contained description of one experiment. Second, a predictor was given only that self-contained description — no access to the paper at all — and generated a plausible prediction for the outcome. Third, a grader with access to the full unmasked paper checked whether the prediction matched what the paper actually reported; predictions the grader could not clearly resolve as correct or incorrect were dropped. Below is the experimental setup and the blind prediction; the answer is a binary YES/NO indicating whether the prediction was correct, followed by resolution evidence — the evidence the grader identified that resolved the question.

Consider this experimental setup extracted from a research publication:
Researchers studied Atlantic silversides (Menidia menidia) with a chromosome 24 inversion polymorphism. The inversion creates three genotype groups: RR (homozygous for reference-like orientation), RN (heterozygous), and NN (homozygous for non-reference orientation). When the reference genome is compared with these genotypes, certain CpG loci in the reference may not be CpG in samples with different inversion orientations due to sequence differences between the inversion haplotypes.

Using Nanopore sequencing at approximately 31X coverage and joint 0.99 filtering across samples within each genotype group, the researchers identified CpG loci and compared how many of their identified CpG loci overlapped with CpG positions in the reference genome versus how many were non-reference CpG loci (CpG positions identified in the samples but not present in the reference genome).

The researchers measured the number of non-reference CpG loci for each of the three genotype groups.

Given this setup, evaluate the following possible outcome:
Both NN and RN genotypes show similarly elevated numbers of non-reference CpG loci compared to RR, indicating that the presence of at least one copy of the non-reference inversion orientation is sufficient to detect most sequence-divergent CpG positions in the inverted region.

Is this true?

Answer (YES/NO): YES